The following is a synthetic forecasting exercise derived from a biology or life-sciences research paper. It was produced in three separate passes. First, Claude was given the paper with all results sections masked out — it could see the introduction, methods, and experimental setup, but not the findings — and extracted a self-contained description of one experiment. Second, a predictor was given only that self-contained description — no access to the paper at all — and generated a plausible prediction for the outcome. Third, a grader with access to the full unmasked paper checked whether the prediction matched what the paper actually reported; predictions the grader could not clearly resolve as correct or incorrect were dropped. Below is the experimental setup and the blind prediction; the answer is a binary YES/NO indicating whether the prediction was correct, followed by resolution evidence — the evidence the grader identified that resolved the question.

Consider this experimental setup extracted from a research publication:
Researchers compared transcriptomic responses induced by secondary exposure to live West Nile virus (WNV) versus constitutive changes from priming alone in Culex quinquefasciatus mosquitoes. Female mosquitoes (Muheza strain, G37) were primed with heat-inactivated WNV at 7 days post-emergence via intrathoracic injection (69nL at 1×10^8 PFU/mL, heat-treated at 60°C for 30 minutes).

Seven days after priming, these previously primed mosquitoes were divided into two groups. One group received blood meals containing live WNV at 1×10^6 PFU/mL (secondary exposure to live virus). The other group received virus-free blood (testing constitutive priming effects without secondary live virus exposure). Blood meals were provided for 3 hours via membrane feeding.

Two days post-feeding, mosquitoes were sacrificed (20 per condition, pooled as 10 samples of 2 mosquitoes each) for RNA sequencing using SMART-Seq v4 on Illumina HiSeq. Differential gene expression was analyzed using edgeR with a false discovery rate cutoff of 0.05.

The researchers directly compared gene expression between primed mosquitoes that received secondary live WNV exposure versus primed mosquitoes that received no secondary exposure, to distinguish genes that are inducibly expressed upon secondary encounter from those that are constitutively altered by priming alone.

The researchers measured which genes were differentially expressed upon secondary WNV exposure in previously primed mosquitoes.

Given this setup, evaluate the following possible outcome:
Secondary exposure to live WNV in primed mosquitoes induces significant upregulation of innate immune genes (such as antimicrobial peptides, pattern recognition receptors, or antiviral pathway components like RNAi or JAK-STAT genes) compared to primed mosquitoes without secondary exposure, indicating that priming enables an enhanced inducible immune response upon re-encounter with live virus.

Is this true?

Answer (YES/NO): YES